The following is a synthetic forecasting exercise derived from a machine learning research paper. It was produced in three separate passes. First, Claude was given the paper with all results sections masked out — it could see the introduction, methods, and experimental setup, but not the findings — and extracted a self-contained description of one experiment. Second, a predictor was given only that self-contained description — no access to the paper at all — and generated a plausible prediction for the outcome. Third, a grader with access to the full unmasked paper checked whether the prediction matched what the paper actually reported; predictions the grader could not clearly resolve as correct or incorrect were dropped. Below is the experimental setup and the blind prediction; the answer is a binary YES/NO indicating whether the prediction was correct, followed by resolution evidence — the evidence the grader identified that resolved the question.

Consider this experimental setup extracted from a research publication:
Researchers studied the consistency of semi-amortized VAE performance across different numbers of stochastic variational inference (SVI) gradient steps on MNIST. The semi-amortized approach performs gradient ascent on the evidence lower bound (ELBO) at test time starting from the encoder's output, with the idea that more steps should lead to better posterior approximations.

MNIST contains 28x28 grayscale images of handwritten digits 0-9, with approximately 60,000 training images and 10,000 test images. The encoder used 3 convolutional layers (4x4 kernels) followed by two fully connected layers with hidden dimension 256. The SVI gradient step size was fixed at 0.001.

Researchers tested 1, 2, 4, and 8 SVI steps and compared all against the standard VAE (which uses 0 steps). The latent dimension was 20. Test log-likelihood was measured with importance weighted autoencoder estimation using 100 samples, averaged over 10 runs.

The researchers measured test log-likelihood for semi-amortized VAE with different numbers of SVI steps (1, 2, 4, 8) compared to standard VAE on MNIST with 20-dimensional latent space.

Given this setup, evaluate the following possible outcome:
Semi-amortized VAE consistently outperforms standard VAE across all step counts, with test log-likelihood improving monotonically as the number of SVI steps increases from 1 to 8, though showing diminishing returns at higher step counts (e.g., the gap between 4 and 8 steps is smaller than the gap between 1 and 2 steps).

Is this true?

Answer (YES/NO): NO